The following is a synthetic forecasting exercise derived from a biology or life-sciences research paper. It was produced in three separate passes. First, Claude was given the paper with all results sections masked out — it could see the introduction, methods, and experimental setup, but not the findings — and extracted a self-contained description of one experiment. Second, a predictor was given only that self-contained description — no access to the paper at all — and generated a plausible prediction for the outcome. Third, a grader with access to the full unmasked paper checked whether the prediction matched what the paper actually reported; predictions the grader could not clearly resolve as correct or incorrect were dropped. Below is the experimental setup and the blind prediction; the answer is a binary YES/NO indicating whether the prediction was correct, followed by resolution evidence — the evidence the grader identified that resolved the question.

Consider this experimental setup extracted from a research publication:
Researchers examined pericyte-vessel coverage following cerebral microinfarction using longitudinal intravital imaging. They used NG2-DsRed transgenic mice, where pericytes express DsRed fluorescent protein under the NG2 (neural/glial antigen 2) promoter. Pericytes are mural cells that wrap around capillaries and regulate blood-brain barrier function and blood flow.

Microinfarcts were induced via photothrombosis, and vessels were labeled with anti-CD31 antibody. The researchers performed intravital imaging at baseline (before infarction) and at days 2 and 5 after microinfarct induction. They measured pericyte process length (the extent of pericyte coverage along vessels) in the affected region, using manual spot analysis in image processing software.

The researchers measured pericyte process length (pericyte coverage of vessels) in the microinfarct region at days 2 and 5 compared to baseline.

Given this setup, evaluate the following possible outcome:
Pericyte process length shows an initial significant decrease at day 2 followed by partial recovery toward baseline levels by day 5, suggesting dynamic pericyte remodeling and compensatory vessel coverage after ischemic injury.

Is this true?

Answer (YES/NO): YES